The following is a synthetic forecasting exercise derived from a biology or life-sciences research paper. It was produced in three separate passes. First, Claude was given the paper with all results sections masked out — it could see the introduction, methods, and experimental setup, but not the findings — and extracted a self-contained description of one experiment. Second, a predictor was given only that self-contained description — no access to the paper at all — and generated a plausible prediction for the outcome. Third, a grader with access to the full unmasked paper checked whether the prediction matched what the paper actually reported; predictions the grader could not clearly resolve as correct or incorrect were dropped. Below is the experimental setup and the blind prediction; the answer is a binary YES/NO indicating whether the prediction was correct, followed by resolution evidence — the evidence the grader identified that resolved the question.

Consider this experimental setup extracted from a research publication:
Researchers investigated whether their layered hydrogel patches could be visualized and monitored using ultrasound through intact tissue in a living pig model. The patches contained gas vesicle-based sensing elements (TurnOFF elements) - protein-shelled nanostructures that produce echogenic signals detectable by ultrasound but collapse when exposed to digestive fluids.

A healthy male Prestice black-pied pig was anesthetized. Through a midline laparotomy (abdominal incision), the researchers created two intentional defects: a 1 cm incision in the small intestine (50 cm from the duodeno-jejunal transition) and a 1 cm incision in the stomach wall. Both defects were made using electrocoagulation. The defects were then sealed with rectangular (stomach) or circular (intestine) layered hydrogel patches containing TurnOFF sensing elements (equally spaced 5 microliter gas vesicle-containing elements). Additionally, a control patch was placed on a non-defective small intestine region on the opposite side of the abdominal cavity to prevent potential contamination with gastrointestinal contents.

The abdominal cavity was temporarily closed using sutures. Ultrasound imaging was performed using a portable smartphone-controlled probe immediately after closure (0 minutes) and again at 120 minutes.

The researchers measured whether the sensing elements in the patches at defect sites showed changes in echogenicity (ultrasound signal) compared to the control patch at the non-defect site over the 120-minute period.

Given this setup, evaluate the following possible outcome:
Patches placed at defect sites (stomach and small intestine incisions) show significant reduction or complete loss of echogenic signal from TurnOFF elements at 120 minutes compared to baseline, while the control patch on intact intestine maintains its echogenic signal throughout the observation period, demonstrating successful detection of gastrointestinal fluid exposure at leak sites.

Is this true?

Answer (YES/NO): YES